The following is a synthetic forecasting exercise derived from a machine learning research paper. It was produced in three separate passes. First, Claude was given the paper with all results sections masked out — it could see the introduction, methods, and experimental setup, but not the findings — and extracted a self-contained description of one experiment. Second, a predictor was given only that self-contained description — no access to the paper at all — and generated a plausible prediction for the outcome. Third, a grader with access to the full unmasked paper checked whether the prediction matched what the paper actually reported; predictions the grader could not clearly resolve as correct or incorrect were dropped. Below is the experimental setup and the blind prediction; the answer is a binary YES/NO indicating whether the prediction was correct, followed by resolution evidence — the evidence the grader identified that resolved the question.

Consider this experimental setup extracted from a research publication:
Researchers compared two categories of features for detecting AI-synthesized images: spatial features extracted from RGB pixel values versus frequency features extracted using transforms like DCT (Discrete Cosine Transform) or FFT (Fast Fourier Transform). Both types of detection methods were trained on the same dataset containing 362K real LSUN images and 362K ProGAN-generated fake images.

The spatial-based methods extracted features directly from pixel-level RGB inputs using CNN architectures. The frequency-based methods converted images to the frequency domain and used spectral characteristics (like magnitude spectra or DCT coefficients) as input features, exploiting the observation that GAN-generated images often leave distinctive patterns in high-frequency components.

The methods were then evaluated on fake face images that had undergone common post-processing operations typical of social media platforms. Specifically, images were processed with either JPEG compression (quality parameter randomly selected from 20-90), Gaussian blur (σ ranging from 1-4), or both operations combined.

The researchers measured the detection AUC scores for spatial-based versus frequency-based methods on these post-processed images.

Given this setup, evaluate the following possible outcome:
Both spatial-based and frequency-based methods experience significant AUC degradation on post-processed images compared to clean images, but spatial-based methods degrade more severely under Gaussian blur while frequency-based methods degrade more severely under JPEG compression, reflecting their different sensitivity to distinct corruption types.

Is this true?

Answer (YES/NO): NO